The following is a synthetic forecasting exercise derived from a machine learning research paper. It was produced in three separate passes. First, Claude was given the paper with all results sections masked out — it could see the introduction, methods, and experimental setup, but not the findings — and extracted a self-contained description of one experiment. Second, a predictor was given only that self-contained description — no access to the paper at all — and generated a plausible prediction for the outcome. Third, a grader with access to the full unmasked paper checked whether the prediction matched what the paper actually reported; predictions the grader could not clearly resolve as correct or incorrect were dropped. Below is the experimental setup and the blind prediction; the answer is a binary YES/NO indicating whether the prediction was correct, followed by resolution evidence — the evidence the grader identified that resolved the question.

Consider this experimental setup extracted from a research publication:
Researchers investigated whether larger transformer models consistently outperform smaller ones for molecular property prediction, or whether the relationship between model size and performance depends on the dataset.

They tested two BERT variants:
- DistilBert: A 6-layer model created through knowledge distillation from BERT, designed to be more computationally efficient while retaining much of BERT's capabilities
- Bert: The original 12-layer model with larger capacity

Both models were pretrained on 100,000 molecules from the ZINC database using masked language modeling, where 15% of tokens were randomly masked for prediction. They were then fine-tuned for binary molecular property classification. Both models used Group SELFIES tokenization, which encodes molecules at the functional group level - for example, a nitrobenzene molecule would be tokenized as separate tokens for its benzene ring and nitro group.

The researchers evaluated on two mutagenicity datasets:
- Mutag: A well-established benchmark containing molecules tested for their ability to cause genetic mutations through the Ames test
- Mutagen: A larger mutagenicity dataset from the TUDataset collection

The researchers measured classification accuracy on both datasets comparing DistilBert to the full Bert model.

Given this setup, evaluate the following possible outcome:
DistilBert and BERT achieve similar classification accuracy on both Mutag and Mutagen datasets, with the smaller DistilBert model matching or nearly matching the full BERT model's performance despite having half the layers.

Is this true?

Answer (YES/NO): NO